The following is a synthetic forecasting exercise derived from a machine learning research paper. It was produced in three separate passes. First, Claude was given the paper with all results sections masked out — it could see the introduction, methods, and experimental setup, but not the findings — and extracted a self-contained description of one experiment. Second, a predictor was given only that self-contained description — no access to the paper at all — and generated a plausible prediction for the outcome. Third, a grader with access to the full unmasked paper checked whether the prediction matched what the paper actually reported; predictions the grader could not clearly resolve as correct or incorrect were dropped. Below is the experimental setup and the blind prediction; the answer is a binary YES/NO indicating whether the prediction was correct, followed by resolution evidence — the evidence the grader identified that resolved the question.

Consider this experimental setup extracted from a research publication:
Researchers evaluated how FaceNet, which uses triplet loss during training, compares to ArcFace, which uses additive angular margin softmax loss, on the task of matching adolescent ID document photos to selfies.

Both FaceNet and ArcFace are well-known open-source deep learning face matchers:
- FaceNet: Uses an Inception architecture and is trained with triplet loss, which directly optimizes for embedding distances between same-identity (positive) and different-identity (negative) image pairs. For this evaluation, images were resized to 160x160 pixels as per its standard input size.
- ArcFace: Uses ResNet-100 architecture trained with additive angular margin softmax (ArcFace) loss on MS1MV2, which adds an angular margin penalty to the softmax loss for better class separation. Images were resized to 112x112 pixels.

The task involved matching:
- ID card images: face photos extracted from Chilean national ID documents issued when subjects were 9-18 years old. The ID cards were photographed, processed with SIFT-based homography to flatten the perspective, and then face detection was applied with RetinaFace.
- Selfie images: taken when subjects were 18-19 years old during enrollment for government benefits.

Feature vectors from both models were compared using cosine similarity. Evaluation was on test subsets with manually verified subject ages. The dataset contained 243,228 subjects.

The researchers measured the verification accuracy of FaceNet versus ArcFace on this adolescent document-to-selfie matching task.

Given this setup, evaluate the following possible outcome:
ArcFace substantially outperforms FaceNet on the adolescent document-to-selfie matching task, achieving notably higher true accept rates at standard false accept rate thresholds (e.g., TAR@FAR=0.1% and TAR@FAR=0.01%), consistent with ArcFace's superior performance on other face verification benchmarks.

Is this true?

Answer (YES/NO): YES